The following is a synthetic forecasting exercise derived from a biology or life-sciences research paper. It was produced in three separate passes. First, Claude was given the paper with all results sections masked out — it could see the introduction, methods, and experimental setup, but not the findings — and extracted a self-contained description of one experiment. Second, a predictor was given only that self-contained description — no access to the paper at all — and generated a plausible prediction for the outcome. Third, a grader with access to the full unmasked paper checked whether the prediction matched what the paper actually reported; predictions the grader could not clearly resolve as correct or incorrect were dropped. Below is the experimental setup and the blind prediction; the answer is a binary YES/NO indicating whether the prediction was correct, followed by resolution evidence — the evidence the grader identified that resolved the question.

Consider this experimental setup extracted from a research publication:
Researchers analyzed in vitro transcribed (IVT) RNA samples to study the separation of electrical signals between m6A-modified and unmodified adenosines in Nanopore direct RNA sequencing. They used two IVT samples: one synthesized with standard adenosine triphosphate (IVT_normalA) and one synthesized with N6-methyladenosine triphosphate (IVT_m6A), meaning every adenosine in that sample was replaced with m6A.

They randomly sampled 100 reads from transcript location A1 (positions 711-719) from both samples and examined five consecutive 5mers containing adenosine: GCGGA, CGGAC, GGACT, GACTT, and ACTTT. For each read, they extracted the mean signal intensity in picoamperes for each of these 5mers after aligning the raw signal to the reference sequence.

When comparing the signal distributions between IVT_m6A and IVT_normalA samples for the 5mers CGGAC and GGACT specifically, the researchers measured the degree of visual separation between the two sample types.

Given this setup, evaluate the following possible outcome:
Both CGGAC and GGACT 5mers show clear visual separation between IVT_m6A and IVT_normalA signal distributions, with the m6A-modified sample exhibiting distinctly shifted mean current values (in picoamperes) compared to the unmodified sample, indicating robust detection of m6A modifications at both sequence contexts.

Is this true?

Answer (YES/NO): YES